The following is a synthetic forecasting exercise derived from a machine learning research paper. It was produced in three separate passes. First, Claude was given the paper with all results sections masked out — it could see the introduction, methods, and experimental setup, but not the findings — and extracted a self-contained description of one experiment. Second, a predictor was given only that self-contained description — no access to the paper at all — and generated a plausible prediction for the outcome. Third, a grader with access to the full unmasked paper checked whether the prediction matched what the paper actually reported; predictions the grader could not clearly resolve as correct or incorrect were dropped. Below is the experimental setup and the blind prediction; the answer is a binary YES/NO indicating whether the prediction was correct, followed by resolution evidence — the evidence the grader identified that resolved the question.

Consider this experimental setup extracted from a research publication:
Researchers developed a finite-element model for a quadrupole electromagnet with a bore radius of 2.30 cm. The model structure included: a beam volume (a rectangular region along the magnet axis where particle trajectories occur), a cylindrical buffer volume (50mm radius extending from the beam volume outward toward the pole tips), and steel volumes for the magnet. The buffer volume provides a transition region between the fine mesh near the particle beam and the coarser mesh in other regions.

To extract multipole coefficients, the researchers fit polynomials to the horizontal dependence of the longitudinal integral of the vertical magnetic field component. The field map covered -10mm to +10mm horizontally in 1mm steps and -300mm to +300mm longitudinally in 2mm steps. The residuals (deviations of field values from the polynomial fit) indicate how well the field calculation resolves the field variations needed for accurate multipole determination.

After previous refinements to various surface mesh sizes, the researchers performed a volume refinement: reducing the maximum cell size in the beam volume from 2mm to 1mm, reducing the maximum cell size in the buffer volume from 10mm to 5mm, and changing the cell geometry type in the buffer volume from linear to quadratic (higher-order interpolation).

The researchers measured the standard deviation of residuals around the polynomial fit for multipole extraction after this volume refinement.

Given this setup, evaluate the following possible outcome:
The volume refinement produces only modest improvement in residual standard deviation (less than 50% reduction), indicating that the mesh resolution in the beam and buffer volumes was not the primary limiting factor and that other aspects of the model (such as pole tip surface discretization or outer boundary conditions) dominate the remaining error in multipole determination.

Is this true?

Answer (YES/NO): NO